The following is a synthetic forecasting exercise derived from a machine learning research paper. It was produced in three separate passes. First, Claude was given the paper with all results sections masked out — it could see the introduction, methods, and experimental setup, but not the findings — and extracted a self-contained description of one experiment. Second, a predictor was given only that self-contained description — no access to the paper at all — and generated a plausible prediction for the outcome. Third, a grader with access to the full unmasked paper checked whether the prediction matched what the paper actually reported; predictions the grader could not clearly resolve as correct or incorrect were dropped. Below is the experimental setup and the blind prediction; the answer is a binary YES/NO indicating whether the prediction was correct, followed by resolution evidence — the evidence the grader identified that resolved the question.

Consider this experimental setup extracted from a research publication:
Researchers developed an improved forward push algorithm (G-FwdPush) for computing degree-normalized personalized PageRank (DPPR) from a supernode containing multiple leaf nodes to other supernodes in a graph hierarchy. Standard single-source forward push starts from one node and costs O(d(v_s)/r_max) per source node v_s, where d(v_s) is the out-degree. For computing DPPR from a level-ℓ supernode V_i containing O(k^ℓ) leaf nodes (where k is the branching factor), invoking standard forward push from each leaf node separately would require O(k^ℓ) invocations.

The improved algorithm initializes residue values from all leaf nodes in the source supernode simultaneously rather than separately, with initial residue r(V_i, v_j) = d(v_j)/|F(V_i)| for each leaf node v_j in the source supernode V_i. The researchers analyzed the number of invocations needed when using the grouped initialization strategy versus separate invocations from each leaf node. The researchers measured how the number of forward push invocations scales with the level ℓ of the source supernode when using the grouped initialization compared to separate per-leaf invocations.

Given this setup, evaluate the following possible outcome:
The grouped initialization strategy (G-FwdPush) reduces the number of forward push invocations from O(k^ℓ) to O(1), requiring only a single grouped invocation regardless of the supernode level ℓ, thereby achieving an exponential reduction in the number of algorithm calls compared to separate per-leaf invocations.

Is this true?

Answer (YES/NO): YES